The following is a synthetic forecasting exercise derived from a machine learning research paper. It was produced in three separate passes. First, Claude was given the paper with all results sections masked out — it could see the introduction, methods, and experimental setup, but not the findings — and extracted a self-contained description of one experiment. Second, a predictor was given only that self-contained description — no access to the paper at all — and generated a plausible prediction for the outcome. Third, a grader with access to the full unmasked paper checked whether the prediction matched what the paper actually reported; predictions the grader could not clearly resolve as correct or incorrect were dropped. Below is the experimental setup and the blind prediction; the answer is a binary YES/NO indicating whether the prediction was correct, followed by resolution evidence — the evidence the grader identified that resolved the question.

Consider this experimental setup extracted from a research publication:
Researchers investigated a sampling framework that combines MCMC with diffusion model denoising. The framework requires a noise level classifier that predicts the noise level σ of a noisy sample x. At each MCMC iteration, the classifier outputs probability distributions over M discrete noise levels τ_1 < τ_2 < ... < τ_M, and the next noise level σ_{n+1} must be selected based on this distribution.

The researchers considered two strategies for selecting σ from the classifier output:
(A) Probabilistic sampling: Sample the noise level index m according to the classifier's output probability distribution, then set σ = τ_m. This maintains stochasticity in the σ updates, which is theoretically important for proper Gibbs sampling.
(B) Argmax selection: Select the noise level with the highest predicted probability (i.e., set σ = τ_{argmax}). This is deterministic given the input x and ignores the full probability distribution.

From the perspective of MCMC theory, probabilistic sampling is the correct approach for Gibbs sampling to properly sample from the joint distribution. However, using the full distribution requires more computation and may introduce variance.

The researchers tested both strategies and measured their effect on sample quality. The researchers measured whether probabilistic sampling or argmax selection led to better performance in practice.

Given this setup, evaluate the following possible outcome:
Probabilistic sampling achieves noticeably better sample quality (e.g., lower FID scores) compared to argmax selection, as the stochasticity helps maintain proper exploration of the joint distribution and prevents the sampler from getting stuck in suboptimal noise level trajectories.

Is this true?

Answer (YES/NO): NO